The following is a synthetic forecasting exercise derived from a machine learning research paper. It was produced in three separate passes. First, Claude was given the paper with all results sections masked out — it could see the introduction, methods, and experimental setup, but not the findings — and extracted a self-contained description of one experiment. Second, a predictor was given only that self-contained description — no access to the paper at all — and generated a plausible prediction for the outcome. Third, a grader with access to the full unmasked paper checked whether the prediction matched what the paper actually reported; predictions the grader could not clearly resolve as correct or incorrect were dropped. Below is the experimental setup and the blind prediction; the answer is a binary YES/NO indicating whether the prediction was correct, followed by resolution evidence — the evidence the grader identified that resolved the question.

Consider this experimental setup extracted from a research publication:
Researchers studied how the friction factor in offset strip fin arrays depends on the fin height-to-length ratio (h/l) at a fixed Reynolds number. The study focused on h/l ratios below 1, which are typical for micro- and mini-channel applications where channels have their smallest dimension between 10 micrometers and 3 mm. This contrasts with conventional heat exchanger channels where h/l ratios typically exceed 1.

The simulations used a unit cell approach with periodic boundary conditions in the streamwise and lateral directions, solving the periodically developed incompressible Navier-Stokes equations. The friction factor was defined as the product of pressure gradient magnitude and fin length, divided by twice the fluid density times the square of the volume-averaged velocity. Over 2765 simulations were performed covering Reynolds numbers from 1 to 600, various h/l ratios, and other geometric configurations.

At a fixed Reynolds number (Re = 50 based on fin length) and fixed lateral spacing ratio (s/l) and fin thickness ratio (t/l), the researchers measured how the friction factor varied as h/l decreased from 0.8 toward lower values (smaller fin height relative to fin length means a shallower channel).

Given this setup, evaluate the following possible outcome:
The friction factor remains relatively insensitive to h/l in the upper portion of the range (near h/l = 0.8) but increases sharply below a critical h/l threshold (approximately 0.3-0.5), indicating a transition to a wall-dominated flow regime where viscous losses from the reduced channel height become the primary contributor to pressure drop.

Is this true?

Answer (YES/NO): NO